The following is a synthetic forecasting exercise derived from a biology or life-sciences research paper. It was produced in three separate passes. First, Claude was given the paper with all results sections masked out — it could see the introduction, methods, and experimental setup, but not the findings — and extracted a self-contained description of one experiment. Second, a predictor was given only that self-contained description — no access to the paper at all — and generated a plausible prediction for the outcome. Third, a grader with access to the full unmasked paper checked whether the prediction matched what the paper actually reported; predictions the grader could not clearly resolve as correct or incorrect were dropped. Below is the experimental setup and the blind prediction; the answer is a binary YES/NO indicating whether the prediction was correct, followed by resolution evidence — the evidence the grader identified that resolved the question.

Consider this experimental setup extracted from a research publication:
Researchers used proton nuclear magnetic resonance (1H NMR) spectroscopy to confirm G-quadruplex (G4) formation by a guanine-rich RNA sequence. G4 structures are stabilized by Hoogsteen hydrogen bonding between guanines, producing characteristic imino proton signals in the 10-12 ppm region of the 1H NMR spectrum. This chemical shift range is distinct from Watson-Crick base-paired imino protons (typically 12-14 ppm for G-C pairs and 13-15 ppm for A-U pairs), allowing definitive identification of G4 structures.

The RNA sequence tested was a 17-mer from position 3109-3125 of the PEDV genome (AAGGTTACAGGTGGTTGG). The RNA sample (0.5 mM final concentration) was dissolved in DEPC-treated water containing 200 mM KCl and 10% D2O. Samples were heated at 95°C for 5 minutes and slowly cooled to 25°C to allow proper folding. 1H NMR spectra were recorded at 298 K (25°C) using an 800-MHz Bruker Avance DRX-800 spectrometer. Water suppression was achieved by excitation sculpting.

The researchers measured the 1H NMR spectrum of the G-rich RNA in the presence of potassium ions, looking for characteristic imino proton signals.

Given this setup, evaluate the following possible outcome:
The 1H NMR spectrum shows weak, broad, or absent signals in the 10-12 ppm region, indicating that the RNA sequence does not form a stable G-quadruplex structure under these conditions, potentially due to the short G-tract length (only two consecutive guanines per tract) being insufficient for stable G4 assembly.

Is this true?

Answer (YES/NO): NO